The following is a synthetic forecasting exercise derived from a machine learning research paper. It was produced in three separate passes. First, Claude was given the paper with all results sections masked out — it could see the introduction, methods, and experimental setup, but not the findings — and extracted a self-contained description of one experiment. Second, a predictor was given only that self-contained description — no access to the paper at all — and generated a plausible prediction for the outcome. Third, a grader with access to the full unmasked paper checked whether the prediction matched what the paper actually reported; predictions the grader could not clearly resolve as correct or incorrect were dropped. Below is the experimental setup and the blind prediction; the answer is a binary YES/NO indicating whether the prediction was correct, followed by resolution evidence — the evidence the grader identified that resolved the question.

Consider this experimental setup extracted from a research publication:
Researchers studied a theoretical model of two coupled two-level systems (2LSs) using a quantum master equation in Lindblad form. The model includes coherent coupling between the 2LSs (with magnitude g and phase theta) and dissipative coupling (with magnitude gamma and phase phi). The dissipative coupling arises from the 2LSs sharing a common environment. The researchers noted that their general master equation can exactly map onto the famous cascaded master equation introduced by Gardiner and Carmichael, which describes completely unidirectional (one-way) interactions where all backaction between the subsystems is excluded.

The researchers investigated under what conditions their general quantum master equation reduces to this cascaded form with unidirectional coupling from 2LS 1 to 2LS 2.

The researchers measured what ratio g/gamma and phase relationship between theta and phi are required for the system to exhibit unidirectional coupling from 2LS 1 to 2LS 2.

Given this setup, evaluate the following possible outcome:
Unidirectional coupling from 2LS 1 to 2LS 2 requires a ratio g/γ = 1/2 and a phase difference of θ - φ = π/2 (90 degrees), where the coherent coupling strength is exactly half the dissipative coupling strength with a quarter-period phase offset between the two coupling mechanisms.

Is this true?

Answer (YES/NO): YES